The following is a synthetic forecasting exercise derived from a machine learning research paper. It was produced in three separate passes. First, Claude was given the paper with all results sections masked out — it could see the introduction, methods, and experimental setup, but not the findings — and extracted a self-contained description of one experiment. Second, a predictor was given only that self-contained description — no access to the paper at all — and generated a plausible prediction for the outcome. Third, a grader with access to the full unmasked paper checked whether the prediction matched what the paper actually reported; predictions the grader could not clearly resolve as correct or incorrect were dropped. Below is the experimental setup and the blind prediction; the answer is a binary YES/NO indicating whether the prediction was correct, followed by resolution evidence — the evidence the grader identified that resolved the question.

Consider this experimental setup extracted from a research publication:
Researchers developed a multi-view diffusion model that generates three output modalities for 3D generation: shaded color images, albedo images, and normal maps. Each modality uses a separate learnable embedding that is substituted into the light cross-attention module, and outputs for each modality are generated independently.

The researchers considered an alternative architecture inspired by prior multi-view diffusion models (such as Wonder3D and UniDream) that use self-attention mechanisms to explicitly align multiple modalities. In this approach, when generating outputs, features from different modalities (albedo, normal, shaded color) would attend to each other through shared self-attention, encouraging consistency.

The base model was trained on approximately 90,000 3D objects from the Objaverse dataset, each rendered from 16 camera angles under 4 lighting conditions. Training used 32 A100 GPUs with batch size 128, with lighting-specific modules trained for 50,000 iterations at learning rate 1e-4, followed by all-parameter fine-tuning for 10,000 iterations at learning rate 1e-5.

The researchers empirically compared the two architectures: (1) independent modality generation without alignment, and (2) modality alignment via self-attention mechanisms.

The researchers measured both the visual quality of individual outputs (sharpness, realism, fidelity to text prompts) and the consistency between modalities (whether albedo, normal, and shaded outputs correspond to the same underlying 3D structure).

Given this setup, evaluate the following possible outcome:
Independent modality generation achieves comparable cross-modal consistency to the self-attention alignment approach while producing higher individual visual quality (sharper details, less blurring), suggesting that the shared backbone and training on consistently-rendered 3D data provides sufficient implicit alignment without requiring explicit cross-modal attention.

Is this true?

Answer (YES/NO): NO